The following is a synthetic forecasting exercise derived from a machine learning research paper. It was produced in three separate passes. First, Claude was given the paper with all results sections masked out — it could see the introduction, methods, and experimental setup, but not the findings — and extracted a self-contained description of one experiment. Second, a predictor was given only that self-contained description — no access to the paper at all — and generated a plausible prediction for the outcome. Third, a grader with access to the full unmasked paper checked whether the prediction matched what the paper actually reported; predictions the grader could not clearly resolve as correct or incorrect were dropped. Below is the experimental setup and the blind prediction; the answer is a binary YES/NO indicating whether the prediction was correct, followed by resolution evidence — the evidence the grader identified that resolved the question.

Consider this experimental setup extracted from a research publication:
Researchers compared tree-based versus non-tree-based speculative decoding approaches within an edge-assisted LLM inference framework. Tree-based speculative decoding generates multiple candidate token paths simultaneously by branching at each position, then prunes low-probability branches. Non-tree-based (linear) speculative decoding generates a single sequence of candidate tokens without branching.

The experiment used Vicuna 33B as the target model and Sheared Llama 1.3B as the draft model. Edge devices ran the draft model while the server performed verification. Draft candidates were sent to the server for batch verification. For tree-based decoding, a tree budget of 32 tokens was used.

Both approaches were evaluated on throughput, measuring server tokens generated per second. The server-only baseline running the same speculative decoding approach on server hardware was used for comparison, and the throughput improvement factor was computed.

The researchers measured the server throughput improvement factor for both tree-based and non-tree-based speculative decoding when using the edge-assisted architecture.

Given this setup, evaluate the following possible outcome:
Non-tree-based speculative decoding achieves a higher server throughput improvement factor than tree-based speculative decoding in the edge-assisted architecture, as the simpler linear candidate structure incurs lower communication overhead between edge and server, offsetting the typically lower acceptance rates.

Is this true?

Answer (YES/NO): NO